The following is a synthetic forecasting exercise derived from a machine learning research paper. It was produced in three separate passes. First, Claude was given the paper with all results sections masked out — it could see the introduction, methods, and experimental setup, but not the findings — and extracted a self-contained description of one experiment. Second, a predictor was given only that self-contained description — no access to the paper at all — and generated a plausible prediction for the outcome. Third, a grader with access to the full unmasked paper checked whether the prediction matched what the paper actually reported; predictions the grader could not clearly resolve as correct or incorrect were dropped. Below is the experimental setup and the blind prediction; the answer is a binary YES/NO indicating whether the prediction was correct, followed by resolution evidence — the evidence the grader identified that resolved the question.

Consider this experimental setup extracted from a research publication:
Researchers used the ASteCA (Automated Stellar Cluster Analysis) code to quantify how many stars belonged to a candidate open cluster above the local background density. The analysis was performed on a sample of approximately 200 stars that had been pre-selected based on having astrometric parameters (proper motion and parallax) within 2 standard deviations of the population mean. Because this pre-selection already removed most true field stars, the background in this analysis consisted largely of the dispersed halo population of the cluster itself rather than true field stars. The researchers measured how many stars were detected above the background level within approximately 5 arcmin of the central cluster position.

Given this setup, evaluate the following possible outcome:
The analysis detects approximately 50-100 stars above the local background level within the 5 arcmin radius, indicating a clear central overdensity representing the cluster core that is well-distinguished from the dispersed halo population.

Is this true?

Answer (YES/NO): NO